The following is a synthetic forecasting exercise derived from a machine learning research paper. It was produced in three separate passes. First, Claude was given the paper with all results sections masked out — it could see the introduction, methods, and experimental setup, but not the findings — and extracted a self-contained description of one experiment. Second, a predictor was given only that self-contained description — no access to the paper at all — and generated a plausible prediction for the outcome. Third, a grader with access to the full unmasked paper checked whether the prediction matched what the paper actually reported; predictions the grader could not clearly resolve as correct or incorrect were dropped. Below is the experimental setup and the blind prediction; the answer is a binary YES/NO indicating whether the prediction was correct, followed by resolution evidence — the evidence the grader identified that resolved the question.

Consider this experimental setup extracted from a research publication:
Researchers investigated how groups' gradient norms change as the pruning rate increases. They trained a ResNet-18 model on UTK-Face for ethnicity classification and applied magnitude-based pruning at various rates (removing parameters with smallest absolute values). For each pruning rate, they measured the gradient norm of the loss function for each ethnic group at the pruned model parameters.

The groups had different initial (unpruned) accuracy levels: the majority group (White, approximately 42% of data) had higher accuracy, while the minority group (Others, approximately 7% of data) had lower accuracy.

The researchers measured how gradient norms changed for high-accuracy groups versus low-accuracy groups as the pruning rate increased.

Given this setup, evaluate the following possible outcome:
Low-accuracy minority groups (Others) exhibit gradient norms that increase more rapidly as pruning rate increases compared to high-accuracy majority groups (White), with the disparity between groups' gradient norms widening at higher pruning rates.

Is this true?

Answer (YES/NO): YES